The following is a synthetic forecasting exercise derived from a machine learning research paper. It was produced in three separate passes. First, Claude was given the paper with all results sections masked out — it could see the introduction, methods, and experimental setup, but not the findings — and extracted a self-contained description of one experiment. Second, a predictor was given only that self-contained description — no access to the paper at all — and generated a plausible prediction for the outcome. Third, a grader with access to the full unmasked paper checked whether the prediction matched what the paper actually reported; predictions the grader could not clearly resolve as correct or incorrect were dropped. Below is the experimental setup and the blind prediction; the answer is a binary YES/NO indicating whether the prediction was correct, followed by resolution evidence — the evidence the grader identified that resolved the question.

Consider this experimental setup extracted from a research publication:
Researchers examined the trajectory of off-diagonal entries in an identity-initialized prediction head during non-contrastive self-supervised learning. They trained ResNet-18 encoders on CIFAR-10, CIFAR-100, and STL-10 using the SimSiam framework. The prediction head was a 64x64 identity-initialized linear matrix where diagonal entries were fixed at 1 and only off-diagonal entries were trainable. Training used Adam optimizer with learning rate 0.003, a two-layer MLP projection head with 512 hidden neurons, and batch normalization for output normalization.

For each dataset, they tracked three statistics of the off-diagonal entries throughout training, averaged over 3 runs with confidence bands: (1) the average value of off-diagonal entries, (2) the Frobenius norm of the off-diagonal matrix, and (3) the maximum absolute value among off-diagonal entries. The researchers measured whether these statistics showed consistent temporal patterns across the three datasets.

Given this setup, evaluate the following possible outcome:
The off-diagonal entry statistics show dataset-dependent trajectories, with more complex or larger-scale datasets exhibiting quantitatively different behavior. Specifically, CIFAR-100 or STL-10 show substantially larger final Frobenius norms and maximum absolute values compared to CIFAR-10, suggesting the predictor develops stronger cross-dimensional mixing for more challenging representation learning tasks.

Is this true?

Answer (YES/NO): NO